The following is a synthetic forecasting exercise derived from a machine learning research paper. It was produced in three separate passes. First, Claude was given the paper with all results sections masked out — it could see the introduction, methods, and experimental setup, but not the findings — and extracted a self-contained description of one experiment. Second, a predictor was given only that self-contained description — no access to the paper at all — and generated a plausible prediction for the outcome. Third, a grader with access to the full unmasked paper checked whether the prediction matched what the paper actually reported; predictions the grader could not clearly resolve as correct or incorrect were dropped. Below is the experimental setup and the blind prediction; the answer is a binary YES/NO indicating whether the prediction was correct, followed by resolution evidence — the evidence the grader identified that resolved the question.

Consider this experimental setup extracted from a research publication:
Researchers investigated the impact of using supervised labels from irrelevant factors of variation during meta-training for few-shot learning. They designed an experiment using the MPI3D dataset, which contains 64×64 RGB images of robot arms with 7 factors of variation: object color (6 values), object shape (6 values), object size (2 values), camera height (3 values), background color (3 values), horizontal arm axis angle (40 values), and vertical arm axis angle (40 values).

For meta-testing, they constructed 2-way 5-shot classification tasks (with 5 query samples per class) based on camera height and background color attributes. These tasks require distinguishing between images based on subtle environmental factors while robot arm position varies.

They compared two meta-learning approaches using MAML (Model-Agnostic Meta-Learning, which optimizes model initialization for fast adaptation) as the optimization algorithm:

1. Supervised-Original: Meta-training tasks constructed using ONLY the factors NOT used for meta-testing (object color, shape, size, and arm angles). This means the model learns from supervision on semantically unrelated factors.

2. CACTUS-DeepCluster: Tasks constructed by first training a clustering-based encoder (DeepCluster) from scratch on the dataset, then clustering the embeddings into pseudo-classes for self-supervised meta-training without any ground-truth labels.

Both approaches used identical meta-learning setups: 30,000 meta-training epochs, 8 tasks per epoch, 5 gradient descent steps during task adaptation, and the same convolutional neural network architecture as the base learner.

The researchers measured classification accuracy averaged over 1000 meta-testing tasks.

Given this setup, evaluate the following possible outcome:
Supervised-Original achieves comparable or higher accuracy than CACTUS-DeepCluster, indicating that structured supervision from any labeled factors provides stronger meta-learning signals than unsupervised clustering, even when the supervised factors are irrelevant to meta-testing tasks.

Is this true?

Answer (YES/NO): NO